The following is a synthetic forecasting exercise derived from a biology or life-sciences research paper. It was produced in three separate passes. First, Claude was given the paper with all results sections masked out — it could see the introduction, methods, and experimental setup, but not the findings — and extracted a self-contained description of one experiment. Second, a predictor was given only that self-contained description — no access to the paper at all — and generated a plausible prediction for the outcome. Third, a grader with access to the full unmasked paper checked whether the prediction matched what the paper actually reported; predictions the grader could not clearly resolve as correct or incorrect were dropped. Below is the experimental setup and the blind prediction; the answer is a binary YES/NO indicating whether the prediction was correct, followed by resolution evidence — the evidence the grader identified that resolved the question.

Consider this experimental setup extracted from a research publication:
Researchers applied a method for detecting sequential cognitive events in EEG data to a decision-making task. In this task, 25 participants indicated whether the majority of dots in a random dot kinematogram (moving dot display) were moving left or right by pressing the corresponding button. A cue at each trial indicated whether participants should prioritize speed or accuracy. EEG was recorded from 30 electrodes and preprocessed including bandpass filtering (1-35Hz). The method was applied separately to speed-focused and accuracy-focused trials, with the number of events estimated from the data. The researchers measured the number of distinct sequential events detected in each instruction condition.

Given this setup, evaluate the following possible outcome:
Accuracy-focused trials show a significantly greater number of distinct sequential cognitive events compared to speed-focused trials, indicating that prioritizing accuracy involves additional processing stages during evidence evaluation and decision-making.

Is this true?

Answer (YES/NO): YES